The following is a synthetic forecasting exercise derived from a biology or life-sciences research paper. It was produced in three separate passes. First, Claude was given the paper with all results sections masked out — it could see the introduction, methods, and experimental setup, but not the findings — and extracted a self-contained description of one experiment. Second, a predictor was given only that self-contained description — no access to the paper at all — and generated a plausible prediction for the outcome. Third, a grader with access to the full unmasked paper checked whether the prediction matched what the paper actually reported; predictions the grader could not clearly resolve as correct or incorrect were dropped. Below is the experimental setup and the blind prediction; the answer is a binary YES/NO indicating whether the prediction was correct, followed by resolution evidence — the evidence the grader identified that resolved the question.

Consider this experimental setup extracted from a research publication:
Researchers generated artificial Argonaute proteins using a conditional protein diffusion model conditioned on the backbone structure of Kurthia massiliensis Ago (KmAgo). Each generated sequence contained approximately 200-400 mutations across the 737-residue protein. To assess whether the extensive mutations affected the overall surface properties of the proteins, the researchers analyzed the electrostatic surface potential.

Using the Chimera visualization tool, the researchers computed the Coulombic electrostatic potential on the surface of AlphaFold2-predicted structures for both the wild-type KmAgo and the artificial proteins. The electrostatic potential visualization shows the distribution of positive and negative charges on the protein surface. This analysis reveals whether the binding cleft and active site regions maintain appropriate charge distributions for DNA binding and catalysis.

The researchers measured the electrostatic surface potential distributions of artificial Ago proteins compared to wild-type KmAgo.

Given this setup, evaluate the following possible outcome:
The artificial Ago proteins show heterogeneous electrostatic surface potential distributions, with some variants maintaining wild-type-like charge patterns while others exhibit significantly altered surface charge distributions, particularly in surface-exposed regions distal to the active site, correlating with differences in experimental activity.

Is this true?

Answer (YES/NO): NO